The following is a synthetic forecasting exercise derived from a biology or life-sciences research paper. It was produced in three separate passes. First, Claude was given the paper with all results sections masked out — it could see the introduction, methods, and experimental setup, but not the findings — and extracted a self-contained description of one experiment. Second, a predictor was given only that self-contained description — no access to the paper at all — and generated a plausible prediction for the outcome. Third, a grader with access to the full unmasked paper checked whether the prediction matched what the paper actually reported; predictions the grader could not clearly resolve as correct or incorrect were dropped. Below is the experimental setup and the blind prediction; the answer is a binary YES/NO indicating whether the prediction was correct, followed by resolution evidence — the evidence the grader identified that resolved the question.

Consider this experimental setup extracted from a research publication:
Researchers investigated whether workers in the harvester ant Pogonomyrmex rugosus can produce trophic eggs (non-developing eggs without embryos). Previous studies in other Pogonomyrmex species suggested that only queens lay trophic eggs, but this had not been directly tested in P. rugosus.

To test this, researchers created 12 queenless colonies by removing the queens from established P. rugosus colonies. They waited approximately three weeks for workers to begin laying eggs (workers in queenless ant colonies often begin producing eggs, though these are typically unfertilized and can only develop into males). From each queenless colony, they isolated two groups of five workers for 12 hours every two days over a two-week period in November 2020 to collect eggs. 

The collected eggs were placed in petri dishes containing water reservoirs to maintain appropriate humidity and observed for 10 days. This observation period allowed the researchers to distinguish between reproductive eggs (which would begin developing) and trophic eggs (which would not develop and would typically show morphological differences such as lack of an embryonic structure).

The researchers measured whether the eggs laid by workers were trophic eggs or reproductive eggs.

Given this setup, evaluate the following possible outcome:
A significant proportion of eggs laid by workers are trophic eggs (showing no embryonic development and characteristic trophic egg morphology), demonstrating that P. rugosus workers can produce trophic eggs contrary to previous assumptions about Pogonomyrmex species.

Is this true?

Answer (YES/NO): NO